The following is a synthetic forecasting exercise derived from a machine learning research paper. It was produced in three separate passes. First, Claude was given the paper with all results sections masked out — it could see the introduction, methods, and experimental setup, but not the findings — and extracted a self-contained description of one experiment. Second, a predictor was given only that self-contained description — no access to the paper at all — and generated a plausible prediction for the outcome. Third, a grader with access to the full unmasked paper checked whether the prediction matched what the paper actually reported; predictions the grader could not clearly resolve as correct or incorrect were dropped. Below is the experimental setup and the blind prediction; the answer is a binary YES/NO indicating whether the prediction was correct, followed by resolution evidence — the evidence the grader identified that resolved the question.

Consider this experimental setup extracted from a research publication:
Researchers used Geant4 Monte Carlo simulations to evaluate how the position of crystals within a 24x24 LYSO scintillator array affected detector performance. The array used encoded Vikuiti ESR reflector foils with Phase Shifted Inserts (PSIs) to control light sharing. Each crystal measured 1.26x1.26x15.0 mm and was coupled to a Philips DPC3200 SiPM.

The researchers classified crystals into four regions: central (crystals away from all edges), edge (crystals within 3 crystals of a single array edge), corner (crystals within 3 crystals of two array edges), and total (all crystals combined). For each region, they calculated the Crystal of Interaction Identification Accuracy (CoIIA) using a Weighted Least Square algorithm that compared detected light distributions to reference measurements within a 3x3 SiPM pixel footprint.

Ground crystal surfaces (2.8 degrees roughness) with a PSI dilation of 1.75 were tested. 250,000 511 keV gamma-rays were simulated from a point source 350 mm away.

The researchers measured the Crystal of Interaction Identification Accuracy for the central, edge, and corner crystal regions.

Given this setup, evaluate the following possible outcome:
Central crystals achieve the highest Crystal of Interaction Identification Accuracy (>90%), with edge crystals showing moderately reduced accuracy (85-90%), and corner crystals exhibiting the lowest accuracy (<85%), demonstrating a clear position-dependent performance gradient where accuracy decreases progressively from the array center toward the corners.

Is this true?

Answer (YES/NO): NO